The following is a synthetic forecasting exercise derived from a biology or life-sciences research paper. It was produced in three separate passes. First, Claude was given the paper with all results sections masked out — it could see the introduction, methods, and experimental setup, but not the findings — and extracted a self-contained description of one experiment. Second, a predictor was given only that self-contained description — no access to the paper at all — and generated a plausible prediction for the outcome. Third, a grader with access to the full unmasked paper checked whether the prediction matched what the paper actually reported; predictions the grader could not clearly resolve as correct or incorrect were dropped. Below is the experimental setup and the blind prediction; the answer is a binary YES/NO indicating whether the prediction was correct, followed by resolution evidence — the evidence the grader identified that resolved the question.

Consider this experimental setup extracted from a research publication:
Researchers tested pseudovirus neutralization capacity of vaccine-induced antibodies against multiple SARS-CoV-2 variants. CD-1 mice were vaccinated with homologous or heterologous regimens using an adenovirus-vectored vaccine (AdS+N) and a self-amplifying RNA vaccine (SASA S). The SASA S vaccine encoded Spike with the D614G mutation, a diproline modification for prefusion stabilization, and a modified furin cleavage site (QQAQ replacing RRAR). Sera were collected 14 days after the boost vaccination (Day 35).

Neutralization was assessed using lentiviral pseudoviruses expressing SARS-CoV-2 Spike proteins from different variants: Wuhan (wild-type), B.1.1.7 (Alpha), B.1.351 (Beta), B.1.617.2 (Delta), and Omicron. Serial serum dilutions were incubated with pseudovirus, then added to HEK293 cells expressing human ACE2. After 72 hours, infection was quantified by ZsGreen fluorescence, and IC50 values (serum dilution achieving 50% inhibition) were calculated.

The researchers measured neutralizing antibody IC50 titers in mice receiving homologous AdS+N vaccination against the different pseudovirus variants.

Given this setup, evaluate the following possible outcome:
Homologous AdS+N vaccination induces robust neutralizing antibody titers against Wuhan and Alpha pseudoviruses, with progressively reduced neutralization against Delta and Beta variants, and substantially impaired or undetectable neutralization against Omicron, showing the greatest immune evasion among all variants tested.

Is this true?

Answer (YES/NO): NO